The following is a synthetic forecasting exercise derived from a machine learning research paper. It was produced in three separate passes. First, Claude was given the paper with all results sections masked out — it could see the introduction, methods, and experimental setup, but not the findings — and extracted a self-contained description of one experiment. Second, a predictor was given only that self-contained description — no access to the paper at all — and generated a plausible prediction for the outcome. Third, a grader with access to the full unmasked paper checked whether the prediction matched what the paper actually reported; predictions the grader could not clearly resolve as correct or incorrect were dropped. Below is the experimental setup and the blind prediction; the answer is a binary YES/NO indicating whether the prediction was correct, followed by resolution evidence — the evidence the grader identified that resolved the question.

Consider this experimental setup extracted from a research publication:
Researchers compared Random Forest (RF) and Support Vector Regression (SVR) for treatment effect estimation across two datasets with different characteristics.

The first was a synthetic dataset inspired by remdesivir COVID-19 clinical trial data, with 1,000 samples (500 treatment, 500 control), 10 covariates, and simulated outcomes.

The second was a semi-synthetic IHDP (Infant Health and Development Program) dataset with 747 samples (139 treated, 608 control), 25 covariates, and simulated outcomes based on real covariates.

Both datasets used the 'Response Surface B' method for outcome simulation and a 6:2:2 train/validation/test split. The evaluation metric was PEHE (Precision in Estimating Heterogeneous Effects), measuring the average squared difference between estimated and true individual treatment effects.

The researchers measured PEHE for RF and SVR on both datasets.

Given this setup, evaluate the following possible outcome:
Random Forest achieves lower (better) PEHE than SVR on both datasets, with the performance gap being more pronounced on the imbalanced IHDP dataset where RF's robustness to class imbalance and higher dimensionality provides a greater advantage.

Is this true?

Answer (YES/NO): YES